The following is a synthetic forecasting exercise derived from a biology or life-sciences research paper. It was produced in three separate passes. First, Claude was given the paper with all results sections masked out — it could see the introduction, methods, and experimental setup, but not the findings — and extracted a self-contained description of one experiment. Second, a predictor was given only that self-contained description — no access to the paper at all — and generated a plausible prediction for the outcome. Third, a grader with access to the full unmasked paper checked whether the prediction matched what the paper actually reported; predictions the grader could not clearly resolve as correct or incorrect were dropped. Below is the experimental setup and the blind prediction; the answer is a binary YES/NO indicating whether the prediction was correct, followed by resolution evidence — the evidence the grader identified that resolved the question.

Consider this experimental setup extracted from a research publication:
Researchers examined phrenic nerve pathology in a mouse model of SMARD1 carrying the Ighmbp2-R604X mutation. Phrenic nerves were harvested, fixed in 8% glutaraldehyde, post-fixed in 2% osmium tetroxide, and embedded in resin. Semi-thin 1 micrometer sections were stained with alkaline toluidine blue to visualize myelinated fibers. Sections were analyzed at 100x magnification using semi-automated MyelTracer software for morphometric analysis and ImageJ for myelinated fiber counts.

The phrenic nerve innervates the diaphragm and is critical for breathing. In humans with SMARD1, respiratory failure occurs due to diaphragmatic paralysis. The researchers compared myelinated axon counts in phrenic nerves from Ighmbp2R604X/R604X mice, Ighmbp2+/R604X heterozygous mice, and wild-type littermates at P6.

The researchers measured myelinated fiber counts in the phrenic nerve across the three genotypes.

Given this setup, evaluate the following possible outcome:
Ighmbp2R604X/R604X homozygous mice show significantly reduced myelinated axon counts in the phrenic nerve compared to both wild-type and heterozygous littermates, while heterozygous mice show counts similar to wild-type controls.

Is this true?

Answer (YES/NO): NO